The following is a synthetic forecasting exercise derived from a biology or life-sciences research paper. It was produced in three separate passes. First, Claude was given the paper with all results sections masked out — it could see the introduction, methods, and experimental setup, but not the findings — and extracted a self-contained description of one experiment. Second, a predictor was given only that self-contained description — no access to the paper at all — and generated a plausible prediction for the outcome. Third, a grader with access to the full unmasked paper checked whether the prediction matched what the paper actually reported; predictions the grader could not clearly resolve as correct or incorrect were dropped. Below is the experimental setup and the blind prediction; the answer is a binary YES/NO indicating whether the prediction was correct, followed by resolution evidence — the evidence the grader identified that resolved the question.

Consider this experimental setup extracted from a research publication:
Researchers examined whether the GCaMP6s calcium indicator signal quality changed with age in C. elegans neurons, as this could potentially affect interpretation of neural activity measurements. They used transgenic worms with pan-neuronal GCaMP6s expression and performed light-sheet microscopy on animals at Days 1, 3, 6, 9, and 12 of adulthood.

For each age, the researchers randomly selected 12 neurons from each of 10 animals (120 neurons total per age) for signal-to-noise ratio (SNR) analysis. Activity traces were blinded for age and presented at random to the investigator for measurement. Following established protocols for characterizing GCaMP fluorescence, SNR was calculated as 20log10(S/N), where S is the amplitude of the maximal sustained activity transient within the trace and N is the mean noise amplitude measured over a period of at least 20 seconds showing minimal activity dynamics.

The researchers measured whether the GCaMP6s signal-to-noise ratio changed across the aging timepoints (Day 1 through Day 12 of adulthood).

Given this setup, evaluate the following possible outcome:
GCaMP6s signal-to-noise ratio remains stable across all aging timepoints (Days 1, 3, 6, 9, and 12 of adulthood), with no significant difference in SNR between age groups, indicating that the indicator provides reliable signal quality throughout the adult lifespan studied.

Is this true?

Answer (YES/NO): YES